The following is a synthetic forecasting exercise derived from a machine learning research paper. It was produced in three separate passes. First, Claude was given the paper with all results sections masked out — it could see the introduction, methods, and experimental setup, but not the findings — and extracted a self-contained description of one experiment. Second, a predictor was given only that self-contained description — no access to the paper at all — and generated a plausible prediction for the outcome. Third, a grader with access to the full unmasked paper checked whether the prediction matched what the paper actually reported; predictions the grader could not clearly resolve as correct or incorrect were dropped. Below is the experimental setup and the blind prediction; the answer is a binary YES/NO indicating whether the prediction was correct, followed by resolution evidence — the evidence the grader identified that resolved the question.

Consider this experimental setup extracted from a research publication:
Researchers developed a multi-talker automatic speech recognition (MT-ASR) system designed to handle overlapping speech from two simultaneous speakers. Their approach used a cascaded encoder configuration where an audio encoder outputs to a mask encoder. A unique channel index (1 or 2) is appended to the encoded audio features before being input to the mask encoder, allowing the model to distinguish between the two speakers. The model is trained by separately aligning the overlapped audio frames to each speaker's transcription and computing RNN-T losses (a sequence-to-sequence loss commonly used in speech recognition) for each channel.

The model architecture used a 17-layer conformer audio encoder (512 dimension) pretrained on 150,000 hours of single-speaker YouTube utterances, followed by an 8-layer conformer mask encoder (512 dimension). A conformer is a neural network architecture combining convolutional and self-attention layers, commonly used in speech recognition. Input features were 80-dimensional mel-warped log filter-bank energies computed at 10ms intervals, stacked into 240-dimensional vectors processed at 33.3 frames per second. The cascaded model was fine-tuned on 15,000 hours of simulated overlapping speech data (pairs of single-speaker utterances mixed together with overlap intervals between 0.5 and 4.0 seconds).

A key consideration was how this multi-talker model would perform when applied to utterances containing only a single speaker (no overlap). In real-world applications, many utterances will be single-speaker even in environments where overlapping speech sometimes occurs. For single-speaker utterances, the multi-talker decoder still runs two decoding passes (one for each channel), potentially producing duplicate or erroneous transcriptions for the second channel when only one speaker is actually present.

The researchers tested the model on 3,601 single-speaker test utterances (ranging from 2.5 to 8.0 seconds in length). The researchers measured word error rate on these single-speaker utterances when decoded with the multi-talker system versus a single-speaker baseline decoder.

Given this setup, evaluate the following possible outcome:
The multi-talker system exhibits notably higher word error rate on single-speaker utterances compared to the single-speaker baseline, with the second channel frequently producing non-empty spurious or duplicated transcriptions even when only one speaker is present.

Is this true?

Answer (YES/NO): NO